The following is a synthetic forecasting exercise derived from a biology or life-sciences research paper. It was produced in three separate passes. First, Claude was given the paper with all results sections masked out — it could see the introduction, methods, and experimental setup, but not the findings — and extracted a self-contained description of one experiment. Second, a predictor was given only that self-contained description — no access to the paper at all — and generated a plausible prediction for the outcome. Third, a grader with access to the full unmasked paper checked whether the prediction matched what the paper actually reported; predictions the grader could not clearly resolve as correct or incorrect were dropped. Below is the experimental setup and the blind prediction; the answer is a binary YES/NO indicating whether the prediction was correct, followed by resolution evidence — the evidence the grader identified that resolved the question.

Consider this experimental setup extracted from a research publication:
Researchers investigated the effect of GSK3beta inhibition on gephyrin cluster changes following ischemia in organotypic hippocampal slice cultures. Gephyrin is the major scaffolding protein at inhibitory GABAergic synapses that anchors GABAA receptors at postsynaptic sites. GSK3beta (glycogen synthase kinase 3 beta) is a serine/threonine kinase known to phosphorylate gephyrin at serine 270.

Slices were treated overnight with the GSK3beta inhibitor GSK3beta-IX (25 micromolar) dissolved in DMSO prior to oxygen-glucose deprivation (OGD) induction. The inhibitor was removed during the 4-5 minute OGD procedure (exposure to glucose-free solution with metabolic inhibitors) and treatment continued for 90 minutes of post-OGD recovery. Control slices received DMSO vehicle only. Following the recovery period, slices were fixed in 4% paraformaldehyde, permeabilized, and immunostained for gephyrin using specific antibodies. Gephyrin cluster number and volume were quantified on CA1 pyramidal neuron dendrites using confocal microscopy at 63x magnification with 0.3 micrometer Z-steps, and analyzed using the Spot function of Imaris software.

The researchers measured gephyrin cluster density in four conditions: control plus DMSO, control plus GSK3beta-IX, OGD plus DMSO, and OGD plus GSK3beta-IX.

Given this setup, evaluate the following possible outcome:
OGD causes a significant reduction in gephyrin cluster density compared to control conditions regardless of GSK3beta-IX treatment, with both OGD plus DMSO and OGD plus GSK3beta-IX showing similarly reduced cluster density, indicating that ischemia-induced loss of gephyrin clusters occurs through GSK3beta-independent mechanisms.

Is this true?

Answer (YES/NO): NO